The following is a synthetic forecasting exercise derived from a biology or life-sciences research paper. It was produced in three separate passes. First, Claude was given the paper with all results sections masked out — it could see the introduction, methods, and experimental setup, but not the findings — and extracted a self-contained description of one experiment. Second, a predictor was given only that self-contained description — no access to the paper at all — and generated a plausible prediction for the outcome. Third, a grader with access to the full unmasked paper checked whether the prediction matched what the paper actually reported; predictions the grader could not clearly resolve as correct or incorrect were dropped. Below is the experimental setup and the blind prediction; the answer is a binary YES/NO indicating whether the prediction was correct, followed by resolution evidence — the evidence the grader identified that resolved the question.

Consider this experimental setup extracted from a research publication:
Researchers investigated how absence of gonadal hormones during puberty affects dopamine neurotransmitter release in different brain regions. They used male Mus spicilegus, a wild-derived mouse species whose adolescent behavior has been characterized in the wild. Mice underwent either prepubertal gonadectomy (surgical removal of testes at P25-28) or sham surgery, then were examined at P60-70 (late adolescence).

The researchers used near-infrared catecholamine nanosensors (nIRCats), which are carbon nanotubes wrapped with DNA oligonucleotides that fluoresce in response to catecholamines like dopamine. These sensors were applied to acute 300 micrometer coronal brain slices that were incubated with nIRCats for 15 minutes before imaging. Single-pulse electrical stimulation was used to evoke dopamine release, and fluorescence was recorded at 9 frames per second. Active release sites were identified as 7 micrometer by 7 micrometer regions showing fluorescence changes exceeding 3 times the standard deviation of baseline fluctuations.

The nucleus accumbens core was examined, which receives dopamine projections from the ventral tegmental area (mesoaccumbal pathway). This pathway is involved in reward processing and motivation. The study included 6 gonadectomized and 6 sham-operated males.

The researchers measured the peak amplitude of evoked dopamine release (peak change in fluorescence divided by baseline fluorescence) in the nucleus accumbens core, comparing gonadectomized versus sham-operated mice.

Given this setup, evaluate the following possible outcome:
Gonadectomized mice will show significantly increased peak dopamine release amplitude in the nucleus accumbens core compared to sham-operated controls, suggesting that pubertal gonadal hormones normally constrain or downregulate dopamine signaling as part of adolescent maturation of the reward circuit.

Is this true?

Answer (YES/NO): NO